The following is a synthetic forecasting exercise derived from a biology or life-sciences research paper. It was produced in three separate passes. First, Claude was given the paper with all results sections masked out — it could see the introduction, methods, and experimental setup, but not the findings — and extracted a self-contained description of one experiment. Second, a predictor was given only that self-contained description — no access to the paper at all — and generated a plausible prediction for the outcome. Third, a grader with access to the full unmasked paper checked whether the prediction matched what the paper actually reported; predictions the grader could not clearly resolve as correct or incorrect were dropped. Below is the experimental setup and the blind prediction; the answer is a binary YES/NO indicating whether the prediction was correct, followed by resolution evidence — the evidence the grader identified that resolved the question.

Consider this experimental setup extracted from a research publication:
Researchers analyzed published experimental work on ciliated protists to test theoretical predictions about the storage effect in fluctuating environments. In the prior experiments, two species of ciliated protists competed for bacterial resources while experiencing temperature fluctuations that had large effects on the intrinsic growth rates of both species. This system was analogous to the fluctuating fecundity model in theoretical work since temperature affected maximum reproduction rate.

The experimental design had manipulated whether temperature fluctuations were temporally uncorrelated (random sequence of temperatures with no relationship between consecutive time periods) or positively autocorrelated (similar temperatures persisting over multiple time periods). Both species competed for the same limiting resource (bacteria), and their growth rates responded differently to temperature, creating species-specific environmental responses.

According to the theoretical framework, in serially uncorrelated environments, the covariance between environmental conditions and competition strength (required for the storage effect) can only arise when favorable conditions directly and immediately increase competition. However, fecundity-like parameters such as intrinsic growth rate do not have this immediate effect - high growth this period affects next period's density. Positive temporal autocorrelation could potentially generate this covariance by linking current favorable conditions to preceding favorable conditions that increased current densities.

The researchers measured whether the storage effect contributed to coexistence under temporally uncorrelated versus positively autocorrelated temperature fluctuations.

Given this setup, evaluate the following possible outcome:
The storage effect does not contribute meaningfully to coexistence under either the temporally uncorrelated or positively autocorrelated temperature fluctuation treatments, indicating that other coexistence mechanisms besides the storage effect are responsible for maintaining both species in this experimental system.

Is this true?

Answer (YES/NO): NO